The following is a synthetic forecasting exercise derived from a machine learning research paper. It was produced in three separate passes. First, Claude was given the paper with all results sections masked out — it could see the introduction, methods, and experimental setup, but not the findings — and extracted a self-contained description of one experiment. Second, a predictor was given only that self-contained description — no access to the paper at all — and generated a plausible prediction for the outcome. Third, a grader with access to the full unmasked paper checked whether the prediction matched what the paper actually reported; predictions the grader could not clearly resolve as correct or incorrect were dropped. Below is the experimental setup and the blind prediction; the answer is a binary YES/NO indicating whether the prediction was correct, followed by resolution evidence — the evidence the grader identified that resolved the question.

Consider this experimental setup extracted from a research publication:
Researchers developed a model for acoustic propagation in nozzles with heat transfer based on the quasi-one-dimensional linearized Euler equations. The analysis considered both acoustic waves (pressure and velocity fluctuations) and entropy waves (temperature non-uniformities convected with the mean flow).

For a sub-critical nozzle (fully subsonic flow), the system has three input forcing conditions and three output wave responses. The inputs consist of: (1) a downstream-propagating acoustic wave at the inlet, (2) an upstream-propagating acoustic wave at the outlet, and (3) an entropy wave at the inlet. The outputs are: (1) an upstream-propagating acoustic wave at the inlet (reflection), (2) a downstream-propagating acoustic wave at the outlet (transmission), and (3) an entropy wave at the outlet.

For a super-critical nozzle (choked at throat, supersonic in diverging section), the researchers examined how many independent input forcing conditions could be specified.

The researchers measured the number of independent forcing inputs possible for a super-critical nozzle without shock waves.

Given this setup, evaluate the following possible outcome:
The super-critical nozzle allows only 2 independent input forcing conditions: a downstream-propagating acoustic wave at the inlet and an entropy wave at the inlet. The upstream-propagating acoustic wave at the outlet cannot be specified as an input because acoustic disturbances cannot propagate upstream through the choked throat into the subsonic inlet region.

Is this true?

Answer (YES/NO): YES